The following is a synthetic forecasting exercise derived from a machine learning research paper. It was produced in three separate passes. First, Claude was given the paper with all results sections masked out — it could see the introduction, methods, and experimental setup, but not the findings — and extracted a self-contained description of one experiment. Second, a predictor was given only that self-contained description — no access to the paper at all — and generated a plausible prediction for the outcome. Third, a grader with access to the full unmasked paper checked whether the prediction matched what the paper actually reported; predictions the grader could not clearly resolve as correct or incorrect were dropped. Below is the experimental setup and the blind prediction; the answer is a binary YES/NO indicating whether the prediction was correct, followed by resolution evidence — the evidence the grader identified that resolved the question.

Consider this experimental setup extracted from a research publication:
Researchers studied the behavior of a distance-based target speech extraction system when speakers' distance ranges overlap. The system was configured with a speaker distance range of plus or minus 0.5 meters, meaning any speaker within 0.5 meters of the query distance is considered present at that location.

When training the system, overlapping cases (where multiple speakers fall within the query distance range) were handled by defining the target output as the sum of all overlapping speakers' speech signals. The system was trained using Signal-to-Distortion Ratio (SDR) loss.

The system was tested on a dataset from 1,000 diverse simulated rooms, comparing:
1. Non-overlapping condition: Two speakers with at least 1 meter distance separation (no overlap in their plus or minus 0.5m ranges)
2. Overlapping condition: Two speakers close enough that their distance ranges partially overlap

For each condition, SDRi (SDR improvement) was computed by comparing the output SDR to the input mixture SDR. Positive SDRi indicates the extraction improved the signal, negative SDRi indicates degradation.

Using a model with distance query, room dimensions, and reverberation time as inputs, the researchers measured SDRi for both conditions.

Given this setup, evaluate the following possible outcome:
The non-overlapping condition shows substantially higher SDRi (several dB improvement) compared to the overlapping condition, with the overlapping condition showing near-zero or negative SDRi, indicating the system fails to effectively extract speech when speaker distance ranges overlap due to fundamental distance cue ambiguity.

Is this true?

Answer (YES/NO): YES